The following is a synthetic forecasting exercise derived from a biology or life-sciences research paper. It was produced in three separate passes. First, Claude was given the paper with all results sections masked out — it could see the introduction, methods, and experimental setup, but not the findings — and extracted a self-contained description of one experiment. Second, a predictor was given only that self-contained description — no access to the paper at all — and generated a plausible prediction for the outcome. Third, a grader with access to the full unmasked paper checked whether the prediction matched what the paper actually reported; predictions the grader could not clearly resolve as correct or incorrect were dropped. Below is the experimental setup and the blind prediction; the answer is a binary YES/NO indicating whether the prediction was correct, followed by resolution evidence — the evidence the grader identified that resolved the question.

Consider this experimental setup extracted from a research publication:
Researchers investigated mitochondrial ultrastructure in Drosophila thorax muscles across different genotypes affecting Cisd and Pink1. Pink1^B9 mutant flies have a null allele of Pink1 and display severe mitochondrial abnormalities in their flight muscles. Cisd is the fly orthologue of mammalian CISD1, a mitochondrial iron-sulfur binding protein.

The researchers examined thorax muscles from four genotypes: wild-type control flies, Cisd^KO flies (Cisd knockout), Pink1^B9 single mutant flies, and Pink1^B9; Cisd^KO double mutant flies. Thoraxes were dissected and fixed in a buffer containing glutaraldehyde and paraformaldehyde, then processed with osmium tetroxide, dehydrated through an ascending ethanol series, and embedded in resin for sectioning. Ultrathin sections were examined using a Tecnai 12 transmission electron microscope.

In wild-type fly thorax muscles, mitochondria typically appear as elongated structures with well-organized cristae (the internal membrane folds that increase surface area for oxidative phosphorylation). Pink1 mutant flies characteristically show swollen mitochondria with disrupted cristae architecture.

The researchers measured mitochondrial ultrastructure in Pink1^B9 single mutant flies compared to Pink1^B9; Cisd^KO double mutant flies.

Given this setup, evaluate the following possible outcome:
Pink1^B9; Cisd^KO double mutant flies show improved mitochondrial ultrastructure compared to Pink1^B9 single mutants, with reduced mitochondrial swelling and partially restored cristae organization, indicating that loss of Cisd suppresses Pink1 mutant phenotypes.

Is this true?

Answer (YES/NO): YES